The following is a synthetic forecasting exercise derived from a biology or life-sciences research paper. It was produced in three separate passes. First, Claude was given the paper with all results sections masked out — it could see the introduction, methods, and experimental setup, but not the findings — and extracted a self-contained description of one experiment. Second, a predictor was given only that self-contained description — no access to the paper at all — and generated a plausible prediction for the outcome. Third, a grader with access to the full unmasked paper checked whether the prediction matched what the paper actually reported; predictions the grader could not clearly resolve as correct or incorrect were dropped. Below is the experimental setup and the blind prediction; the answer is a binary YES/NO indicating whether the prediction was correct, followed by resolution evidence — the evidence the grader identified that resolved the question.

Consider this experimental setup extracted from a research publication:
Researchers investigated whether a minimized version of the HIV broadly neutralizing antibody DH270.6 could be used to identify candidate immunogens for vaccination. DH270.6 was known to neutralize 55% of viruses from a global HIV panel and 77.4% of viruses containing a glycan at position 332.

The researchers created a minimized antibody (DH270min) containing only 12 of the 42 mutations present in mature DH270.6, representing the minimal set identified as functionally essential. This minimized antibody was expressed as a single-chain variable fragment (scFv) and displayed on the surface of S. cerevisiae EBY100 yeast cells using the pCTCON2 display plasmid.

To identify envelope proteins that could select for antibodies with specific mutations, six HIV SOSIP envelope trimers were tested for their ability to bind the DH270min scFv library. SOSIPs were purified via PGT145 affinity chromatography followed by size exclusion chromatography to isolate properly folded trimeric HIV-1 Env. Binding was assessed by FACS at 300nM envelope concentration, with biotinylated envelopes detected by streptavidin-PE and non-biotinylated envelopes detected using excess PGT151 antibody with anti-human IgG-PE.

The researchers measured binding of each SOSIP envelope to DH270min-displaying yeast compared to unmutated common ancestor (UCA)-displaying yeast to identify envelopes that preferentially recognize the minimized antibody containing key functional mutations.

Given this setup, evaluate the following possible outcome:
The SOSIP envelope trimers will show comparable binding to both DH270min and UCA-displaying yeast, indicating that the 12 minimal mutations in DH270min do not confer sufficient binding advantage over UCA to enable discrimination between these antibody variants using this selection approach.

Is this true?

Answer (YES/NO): NO